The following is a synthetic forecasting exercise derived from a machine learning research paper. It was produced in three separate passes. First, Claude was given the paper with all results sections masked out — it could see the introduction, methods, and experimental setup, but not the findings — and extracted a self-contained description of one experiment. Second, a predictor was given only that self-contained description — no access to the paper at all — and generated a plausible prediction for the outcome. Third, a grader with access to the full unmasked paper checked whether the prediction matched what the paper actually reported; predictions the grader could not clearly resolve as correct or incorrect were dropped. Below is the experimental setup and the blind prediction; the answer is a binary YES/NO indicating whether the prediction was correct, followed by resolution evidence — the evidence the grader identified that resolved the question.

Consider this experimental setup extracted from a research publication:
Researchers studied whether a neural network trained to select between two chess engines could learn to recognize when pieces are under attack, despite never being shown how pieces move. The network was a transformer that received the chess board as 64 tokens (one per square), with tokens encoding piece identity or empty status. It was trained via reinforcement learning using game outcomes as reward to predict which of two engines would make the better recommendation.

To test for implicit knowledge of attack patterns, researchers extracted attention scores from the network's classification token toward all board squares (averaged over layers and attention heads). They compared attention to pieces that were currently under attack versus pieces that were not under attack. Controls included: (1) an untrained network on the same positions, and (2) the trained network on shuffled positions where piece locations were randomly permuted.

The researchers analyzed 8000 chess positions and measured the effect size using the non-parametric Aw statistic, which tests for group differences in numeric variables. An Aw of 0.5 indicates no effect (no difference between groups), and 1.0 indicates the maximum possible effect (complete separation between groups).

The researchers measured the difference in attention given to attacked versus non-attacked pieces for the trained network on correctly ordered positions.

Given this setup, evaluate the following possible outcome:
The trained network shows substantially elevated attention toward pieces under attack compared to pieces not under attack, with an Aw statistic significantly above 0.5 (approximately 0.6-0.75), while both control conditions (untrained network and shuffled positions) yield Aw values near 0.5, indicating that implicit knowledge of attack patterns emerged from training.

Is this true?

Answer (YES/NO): NO